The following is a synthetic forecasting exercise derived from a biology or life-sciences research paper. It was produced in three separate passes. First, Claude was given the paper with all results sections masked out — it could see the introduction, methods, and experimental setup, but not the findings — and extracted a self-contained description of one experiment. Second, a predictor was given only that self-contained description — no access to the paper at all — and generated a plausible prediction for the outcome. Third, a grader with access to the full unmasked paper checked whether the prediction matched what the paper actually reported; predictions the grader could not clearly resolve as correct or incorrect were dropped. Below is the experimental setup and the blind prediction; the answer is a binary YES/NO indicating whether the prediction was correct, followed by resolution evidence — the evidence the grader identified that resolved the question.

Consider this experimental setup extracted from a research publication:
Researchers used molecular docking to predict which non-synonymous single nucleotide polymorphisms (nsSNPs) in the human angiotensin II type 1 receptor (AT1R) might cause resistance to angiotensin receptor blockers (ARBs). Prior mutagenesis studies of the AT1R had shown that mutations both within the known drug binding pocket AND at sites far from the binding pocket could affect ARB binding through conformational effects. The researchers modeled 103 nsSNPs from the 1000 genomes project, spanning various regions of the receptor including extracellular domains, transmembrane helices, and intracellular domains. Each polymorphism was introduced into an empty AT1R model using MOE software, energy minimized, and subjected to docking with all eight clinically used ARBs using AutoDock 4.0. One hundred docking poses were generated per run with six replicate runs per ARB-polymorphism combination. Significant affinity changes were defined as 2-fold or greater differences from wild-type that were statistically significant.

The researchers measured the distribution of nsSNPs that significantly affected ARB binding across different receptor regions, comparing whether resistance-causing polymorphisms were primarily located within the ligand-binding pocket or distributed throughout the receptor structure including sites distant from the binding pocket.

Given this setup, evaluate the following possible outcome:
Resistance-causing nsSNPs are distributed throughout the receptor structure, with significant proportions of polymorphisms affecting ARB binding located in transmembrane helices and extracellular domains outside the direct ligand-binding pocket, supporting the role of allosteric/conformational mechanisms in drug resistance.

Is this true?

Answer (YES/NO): YES